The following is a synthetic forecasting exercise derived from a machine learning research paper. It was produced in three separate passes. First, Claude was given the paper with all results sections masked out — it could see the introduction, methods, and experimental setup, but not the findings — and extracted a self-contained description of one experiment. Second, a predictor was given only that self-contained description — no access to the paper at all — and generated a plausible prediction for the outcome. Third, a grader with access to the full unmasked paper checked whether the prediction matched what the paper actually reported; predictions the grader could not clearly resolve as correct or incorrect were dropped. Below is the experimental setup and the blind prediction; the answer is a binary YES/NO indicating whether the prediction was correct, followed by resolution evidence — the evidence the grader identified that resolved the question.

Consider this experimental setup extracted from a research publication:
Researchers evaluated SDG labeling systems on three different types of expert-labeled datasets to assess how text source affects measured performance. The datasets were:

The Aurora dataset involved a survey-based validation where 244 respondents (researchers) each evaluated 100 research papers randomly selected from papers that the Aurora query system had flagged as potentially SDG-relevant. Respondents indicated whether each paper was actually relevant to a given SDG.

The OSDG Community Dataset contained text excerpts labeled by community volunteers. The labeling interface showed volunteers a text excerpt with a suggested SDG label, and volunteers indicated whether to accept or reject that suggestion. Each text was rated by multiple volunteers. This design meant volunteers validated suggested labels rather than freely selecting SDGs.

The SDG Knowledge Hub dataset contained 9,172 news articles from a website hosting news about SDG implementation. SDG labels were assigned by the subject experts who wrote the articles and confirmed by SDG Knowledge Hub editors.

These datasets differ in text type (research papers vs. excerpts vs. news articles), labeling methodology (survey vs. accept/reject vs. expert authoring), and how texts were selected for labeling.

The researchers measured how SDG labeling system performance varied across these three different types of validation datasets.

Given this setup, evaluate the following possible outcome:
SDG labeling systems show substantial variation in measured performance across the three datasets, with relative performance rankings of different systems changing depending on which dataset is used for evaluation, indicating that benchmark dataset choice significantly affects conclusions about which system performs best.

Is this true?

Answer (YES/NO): YES